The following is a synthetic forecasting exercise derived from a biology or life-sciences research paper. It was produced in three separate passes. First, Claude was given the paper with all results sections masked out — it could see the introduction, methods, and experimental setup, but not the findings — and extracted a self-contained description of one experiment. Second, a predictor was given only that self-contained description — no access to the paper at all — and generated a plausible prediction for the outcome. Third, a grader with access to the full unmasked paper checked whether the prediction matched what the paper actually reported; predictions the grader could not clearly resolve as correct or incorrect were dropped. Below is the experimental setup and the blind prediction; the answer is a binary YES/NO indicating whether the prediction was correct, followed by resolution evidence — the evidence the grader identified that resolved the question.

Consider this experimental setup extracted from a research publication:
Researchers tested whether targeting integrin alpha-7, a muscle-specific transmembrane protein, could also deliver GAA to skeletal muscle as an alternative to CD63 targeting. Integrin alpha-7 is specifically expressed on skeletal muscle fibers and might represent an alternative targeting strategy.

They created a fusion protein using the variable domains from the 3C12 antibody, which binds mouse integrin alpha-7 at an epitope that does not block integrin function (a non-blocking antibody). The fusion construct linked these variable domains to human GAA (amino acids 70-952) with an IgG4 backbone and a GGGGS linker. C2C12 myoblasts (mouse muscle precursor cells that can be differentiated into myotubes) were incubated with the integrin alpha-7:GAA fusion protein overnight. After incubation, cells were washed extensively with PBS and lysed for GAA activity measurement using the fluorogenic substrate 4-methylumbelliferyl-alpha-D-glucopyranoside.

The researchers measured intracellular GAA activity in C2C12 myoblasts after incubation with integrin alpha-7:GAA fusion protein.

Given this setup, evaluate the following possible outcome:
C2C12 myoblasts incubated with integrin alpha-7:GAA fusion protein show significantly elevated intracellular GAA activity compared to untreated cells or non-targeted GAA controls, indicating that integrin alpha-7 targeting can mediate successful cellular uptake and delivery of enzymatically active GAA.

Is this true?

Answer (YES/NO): YES